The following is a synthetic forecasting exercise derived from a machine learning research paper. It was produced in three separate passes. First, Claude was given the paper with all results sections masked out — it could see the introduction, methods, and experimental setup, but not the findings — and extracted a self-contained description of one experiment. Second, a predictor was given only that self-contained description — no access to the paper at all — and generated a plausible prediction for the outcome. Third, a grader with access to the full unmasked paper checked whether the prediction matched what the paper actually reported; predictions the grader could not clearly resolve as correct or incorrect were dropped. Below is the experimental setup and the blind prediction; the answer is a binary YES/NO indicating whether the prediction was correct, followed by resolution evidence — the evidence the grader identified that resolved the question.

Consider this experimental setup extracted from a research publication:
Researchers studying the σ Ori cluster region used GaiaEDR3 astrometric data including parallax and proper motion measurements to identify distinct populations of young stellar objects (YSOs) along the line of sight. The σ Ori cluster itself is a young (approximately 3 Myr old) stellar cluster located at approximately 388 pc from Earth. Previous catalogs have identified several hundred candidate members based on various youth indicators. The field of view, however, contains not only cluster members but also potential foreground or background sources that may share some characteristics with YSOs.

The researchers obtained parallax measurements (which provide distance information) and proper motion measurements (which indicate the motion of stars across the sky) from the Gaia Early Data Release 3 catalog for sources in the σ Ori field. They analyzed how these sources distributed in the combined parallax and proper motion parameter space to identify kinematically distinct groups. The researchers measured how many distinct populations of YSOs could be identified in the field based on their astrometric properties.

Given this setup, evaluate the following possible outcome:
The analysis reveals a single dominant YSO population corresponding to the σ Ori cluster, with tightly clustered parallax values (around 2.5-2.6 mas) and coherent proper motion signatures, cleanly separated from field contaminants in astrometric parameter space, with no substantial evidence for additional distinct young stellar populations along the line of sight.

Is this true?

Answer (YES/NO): NO